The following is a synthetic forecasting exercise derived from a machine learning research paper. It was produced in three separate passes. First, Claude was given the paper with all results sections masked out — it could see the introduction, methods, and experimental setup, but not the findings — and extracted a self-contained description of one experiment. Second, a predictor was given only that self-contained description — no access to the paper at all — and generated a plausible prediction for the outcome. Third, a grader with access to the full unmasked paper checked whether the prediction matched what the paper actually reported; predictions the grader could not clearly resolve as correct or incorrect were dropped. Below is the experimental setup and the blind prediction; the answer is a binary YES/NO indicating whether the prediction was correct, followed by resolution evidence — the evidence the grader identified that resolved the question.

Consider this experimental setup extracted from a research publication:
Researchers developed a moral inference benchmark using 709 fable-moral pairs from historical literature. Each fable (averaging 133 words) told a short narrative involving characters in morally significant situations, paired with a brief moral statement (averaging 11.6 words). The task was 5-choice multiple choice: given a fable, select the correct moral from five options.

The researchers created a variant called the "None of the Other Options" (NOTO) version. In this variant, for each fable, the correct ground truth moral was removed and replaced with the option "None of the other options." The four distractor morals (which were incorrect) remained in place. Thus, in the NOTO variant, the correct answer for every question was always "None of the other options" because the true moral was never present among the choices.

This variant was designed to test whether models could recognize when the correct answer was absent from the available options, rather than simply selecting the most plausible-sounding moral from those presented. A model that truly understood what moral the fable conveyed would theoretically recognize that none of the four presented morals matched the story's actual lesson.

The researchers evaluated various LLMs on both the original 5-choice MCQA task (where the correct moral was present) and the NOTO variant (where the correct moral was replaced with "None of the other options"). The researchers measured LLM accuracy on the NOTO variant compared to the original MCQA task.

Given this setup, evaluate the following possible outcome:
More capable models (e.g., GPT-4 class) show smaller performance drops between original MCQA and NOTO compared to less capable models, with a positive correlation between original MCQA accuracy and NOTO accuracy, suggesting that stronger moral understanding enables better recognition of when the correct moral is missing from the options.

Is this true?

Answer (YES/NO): NO